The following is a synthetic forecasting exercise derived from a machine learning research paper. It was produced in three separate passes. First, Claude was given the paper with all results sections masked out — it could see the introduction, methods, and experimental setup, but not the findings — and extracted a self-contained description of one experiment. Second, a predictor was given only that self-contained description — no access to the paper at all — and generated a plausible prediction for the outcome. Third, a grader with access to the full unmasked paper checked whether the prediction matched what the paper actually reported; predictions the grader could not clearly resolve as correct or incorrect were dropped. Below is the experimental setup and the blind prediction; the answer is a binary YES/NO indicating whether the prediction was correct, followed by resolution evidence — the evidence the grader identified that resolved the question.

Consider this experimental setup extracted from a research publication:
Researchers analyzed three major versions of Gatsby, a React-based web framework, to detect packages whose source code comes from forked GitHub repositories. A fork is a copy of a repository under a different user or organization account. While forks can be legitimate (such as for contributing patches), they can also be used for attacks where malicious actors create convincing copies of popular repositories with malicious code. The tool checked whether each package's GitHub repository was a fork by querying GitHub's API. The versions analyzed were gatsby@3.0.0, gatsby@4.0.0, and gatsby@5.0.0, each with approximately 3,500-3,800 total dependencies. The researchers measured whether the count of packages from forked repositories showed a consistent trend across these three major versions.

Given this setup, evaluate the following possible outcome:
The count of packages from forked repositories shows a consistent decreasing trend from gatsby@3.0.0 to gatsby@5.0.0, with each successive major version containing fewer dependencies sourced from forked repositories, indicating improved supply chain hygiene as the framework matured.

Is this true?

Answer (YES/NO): NO